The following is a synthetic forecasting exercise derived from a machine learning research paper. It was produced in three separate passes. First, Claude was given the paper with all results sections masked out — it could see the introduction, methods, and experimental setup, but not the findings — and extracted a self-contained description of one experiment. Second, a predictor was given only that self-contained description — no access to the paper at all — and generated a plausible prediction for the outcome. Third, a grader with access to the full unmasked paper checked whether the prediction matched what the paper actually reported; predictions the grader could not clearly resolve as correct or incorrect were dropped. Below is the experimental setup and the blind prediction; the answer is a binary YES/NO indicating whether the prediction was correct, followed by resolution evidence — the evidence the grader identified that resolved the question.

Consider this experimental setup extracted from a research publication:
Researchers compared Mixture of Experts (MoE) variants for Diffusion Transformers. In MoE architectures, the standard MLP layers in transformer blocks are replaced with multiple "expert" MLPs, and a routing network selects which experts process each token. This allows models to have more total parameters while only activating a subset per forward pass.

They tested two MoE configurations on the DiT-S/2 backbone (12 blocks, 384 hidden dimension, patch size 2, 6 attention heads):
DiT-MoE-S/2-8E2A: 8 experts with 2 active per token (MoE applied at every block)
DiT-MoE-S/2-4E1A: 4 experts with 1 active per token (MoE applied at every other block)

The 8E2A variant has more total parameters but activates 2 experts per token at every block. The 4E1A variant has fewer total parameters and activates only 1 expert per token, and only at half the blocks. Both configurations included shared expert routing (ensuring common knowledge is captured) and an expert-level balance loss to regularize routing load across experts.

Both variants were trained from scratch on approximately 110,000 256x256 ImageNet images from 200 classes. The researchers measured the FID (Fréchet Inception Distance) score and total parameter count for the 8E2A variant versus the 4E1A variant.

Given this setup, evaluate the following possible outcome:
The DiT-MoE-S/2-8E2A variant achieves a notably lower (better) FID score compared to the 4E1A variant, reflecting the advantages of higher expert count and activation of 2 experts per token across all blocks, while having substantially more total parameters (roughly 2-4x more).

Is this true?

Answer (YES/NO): YES